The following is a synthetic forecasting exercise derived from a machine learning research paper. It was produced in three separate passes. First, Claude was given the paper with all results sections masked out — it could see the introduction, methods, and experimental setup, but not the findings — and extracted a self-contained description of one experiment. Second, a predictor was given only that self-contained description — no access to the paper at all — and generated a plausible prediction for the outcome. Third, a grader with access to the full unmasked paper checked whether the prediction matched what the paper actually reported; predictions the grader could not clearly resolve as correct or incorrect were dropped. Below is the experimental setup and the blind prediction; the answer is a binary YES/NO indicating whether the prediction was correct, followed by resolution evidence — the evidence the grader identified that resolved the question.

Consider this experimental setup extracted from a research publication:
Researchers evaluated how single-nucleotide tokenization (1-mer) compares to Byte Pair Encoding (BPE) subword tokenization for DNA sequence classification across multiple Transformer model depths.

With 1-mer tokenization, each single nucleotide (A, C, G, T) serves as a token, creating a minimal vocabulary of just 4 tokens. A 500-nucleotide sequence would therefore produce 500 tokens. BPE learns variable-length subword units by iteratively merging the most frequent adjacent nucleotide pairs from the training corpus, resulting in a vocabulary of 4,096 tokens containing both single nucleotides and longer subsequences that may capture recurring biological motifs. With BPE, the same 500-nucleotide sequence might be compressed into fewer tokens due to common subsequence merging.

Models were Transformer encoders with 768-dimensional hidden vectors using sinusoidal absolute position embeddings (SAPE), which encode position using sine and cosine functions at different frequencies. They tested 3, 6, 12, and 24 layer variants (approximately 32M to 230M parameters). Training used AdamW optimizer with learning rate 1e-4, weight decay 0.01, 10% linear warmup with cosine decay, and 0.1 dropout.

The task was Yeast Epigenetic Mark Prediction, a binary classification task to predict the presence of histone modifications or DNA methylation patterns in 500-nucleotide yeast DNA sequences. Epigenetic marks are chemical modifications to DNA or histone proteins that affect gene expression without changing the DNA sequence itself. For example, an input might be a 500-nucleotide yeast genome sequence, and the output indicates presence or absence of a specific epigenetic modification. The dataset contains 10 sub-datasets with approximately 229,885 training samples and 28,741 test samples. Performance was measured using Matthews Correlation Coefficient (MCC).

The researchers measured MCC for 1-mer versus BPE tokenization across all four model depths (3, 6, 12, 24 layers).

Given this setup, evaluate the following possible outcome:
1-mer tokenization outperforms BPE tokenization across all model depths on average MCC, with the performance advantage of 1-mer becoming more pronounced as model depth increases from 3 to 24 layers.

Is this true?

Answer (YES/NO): NO